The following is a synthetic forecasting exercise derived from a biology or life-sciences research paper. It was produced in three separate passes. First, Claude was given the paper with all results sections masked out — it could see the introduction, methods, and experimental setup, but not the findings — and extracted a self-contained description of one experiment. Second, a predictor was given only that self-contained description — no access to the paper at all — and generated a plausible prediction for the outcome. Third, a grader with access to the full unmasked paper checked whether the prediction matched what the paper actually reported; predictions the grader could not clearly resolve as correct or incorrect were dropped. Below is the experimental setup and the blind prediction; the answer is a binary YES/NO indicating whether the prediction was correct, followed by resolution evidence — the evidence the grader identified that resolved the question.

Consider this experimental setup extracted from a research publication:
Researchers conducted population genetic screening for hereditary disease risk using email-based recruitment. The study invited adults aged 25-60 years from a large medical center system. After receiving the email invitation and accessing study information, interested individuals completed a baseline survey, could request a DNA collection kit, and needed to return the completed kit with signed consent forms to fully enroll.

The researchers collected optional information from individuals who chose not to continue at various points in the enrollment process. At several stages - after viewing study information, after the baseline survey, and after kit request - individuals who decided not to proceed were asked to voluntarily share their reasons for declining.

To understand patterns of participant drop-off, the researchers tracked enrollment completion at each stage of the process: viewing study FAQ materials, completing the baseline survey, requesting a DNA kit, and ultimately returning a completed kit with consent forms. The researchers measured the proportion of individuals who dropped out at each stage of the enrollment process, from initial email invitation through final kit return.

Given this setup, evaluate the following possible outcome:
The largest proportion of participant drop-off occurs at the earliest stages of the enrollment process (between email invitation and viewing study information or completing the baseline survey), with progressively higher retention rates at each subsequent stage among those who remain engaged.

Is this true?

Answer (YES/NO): NO